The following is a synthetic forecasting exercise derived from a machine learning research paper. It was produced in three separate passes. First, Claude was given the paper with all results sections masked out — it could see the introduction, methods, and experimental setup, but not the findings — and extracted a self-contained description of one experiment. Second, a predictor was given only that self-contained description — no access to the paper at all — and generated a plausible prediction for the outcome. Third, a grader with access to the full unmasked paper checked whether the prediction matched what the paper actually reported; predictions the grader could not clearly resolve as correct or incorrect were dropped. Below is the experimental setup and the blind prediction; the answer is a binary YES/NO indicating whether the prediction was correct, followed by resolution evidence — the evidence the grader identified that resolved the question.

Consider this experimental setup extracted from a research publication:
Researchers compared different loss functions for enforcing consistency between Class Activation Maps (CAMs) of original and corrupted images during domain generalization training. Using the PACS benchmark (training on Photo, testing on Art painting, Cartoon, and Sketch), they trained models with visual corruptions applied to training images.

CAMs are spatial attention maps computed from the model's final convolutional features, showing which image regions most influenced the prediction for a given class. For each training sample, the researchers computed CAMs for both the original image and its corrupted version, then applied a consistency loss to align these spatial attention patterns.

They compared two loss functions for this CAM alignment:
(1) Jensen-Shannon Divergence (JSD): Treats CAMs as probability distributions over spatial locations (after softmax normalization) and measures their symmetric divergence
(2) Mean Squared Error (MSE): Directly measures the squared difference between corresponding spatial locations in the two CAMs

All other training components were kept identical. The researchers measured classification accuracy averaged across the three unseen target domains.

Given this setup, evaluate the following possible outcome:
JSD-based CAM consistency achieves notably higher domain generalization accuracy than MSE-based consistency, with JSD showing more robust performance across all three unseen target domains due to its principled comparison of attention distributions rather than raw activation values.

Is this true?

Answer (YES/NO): YES